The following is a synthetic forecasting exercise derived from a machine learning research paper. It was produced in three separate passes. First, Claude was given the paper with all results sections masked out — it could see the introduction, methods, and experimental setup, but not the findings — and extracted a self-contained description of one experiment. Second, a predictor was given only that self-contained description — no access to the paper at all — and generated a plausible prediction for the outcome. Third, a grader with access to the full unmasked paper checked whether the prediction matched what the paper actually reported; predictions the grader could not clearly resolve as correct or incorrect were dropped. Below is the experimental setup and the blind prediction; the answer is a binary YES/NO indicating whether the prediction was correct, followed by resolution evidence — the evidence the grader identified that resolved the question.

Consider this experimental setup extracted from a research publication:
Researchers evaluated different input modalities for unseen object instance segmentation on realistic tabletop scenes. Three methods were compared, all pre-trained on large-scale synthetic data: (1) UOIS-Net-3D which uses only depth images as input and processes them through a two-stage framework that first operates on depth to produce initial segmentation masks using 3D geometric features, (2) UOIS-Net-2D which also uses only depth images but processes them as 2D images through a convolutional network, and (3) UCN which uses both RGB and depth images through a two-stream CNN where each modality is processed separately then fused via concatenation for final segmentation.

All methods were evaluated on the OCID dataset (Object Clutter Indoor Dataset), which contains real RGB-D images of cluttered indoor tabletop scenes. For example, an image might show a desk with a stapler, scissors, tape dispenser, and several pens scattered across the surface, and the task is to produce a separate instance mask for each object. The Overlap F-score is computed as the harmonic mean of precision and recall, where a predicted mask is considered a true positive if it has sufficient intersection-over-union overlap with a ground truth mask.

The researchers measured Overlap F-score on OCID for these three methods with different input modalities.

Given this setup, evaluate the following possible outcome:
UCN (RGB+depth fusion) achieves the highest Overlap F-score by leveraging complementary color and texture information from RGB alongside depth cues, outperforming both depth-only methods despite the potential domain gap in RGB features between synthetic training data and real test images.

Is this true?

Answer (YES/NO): YES